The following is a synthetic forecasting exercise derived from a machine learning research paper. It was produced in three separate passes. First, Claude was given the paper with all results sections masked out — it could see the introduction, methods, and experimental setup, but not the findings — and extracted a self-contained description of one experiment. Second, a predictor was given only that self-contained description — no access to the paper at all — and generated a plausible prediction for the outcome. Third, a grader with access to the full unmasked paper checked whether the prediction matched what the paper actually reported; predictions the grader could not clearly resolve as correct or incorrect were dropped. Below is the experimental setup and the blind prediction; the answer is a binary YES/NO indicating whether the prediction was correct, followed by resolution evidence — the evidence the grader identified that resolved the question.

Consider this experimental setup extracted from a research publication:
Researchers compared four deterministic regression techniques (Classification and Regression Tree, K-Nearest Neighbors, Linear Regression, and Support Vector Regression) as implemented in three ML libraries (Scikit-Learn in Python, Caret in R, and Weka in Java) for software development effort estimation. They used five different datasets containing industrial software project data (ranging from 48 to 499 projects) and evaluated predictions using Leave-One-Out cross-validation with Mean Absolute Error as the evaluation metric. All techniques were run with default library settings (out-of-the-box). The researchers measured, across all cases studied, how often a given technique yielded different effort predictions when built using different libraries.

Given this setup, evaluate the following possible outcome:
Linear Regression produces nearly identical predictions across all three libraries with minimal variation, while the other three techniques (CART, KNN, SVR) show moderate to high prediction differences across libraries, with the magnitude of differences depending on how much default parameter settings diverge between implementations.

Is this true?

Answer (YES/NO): NO